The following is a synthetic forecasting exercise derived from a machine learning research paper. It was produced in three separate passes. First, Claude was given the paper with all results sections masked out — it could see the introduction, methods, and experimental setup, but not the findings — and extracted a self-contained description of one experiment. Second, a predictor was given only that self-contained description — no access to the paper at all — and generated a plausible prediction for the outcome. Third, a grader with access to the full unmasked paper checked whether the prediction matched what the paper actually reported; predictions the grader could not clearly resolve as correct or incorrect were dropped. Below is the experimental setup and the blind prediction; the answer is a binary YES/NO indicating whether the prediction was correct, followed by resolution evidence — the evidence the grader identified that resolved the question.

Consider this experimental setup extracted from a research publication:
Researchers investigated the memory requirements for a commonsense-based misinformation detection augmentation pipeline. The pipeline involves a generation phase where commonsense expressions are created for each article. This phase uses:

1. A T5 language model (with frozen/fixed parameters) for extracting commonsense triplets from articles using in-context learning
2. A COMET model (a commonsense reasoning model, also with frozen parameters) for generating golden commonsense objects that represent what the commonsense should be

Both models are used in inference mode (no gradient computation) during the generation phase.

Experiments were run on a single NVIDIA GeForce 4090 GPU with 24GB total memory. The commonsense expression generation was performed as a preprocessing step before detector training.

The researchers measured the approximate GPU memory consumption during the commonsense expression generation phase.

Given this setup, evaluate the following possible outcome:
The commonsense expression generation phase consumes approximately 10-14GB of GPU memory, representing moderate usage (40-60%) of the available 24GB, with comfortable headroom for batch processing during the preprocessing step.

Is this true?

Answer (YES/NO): NO